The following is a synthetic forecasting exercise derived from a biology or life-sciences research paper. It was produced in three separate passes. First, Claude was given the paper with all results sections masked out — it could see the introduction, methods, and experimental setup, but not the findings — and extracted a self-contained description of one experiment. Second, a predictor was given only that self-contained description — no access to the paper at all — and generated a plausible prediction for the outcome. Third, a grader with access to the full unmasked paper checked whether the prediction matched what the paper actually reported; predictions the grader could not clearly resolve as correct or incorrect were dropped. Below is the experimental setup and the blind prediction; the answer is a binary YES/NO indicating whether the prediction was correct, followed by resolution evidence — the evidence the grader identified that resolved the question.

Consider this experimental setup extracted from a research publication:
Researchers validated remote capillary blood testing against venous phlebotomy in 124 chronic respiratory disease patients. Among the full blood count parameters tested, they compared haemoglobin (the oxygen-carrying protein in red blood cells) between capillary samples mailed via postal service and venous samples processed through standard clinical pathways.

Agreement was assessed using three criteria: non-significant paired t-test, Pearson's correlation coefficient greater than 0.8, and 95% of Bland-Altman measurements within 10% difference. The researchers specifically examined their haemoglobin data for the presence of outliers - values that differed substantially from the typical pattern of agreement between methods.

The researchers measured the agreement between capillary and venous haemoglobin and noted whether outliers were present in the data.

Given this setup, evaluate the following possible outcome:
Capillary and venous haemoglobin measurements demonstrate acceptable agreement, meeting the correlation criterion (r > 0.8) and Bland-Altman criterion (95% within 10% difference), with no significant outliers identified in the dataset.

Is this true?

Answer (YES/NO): NO